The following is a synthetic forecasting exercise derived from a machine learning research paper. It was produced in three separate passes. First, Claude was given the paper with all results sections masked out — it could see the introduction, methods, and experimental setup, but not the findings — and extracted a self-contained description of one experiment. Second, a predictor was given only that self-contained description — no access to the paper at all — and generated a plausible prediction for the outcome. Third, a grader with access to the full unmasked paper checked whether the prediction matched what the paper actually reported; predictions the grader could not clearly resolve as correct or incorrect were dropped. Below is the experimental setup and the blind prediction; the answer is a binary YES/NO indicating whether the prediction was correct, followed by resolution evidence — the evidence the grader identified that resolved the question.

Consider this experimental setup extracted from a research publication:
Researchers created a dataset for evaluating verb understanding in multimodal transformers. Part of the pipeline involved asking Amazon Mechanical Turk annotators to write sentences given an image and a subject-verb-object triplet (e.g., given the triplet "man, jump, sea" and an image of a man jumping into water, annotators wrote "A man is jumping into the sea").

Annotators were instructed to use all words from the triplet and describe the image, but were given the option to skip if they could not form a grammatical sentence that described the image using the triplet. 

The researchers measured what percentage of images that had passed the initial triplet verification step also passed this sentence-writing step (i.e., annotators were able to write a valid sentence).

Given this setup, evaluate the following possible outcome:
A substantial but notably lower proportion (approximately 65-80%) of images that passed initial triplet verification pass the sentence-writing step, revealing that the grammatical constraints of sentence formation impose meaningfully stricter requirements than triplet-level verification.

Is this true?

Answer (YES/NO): NO